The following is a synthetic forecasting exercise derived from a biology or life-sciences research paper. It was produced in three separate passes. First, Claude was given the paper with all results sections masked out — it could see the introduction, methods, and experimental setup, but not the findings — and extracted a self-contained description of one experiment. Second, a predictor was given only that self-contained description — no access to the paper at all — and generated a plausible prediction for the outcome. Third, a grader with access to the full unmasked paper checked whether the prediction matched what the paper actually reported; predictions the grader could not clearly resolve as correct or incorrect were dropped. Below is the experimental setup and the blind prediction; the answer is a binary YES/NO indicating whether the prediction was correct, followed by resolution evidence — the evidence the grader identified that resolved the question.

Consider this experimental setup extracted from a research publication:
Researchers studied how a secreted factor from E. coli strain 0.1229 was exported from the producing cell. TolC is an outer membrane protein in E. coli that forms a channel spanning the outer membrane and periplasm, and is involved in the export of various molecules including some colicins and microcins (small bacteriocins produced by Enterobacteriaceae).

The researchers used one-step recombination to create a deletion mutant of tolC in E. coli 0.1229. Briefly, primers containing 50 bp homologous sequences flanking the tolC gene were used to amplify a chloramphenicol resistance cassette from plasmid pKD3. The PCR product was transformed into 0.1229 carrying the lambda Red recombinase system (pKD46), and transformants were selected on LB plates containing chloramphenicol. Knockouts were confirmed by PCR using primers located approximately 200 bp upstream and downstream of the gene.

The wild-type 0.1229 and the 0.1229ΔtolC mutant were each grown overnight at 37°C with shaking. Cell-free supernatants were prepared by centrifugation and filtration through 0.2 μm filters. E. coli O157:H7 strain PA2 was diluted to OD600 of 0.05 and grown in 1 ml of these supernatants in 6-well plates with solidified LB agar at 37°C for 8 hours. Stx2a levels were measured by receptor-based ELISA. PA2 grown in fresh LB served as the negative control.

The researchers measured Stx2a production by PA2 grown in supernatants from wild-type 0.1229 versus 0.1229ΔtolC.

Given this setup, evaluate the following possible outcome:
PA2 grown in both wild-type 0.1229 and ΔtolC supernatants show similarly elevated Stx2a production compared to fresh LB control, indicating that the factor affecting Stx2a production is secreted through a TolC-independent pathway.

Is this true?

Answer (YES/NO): NO